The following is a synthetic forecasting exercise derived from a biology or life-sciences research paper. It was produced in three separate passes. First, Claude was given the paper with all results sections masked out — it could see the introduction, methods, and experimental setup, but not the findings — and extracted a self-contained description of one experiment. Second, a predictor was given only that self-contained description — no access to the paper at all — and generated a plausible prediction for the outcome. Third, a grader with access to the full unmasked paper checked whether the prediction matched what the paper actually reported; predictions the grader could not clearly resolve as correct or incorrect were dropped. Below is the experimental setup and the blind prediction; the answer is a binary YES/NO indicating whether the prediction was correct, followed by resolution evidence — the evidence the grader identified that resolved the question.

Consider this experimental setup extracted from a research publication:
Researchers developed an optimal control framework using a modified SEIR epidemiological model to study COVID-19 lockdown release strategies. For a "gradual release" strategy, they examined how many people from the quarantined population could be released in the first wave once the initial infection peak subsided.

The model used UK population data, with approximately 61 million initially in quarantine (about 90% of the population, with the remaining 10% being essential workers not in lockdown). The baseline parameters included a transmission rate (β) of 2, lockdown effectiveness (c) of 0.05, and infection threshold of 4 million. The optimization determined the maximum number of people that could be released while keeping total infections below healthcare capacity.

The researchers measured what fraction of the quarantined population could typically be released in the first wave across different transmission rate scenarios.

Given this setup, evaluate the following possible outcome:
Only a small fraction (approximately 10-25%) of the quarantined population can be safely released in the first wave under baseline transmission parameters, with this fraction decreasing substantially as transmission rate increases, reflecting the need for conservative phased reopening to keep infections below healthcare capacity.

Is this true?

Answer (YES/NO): NO